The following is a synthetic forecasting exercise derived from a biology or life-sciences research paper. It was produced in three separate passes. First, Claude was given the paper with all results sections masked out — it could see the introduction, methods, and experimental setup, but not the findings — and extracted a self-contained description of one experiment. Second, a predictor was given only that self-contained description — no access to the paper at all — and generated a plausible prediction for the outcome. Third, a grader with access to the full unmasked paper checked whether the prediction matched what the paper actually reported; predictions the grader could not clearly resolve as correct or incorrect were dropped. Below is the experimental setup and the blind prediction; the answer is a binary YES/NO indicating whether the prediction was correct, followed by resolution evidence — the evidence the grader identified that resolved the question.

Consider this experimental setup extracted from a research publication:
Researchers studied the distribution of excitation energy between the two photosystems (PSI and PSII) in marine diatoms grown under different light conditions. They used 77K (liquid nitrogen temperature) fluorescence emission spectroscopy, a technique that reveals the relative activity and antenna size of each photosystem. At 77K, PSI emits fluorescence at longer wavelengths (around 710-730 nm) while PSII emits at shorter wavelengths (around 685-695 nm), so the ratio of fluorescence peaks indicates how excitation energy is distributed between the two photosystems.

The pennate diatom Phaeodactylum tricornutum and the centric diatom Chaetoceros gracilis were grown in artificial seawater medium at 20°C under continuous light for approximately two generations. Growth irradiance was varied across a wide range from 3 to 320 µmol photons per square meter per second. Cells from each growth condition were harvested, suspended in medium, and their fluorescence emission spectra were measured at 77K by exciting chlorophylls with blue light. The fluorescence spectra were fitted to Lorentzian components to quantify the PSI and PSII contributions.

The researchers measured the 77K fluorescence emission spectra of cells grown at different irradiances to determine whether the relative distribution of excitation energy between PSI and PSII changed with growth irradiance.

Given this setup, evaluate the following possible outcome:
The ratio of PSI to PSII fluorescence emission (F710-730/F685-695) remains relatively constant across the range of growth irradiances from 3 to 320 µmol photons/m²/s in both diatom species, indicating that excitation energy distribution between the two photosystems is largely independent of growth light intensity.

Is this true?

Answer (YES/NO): NO